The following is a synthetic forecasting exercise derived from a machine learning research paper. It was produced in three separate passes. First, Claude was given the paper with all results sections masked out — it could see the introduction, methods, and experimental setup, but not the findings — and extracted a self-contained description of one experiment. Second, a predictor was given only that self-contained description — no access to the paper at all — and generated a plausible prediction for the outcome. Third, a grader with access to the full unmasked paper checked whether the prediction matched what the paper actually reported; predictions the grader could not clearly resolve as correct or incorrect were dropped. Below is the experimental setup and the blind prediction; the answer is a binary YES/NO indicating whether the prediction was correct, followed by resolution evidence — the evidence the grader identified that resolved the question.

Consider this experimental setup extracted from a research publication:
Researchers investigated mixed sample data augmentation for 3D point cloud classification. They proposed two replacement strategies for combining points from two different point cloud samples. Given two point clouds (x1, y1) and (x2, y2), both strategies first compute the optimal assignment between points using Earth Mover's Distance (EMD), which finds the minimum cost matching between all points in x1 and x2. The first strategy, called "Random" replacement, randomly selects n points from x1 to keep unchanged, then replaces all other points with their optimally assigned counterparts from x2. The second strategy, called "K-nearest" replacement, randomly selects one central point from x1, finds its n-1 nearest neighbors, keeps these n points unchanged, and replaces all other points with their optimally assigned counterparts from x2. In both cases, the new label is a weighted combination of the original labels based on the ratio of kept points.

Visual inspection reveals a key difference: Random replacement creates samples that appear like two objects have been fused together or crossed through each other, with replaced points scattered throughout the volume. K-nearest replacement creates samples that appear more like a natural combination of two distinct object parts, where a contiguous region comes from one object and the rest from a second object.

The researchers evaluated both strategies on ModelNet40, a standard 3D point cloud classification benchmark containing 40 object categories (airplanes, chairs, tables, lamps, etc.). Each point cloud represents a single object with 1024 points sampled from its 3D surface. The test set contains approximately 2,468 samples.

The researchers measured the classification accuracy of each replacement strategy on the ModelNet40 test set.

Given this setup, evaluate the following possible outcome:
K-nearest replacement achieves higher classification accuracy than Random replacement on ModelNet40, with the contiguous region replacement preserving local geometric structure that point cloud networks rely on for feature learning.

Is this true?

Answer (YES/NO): YES